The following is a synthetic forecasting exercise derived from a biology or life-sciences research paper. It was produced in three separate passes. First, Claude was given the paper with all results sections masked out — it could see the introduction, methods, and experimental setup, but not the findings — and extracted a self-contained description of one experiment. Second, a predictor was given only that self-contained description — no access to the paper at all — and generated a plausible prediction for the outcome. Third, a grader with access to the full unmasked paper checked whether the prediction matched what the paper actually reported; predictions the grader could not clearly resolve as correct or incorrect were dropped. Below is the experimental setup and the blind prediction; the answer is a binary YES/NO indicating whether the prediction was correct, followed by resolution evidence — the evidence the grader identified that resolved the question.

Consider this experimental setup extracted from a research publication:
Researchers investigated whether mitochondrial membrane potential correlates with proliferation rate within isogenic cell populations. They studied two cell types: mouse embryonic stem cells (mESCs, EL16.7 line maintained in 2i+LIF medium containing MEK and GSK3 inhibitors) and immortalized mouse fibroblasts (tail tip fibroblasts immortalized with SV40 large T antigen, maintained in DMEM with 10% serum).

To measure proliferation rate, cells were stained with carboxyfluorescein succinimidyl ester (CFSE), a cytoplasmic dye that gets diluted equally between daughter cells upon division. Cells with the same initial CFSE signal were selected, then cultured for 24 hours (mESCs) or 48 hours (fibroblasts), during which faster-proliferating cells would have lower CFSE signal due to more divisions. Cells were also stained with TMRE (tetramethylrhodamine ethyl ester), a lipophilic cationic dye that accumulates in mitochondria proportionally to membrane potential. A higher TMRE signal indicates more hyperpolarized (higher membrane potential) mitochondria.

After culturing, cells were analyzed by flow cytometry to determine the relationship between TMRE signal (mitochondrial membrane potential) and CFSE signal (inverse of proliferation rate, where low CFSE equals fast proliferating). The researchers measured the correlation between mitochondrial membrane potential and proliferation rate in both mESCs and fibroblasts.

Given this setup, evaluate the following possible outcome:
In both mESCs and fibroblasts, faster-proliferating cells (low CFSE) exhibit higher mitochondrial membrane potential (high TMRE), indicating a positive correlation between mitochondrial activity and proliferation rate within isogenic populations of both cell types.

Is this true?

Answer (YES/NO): NO